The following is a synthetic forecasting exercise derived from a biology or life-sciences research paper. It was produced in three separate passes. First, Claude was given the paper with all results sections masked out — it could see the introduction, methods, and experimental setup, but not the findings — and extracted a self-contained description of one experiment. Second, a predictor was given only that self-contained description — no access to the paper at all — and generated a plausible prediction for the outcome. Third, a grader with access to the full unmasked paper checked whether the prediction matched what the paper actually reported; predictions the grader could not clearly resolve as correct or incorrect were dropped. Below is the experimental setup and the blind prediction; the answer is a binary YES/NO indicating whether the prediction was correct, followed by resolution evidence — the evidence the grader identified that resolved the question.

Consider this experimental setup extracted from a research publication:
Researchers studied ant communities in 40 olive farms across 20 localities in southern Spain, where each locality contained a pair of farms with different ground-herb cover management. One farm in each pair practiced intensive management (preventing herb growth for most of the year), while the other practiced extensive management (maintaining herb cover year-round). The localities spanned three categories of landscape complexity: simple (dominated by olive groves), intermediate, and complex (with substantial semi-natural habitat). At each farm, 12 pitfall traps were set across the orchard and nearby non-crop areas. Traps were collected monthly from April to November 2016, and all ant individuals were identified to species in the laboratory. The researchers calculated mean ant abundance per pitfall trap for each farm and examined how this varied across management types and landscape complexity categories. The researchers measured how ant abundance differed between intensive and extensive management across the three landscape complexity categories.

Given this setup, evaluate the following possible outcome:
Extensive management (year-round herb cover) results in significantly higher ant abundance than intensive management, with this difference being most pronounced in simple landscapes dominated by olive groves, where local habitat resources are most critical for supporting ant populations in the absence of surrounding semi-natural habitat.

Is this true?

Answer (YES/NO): NO